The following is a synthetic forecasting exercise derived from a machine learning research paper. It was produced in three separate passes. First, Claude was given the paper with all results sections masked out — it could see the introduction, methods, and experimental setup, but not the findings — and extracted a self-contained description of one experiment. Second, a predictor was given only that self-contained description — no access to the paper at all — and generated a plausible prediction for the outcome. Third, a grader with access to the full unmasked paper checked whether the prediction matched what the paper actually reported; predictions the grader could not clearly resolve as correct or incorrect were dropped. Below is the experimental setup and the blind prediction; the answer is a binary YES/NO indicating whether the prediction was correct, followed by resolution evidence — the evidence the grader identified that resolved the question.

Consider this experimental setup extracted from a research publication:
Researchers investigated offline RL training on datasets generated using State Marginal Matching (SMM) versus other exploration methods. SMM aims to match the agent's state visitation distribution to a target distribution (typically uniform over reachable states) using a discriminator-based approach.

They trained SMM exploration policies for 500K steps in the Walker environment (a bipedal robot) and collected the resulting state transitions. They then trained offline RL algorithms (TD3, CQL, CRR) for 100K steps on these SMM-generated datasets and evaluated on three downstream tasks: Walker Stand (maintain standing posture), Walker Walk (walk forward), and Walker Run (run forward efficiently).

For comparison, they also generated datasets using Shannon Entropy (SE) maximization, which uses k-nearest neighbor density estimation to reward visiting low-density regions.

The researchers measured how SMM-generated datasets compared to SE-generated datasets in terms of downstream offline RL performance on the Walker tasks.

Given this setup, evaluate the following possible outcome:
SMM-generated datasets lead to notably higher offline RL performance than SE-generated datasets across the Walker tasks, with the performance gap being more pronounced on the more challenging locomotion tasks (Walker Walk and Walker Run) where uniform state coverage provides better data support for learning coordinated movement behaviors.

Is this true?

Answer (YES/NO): NO